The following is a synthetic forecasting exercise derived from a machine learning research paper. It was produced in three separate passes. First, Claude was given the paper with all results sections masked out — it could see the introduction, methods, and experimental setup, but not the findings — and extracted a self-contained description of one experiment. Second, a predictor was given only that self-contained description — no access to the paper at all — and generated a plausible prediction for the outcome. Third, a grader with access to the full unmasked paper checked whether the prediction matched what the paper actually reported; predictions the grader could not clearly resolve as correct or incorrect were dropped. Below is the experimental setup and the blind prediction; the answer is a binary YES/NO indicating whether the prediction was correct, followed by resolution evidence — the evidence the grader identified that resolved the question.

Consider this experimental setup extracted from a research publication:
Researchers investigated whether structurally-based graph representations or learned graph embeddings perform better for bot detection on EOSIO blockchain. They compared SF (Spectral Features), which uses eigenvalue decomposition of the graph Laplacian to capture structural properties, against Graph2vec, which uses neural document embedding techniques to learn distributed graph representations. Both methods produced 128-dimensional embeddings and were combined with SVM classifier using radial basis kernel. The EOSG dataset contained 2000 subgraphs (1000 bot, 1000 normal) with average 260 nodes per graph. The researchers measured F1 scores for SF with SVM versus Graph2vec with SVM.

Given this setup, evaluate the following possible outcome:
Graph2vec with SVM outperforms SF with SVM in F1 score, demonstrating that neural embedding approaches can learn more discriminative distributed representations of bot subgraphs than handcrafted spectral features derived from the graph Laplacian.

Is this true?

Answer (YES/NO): NO